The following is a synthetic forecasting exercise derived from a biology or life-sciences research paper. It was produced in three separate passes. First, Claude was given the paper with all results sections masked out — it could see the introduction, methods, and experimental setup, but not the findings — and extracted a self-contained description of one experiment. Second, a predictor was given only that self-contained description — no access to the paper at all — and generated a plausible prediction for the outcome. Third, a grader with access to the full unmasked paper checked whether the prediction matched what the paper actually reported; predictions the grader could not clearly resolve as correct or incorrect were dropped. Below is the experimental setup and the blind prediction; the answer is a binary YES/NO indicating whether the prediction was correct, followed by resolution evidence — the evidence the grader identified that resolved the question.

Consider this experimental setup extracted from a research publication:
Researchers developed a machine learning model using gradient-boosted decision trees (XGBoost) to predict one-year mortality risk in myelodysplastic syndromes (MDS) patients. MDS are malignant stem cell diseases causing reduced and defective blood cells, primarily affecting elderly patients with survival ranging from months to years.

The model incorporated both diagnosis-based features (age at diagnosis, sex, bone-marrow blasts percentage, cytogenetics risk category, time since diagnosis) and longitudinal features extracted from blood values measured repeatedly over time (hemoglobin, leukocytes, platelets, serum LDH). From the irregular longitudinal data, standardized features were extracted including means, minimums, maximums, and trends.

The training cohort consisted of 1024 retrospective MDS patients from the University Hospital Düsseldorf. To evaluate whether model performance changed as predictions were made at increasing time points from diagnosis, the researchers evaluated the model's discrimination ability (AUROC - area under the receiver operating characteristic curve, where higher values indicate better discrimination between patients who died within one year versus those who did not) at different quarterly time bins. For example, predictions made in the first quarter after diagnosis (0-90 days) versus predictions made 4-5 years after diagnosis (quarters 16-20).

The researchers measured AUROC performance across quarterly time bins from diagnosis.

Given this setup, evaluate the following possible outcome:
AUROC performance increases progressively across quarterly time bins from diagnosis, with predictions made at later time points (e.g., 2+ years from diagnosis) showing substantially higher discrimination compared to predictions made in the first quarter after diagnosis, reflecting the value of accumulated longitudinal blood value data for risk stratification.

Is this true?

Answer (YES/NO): NO